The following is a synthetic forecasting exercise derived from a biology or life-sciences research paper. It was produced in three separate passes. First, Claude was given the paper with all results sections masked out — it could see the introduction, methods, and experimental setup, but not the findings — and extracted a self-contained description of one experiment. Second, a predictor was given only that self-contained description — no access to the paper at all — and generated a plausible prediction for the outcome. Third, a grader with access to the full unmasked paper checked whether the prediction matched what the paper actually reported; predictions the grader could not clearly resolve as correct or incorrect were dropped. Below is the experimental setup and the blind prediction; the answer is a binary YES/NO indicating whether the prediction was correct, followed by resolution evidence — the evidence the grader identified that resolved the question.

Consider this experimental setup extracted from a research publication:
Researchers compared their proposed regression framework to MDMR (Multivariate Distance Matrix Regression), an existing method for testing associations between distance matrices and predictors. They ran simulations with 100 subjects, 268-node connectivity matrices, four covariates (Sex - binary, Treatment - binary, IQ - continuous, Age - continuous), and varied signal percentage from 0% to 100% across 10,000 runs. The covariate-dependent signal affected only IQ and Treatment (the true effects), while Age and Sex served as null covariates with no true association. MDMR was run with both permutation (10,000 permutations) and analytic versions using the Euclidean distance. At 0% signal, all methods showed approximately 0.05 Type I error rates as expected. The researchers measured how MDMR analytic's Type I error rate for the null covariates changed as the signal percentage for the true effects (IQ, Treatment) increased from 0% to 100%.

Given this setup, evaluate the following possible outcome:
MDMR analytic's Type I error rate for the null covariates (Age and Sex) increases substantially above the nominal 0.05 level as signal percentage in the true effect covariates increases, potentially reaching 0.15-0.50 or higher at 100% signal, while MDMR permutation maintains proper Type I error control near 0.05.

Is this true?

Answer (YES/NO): NO